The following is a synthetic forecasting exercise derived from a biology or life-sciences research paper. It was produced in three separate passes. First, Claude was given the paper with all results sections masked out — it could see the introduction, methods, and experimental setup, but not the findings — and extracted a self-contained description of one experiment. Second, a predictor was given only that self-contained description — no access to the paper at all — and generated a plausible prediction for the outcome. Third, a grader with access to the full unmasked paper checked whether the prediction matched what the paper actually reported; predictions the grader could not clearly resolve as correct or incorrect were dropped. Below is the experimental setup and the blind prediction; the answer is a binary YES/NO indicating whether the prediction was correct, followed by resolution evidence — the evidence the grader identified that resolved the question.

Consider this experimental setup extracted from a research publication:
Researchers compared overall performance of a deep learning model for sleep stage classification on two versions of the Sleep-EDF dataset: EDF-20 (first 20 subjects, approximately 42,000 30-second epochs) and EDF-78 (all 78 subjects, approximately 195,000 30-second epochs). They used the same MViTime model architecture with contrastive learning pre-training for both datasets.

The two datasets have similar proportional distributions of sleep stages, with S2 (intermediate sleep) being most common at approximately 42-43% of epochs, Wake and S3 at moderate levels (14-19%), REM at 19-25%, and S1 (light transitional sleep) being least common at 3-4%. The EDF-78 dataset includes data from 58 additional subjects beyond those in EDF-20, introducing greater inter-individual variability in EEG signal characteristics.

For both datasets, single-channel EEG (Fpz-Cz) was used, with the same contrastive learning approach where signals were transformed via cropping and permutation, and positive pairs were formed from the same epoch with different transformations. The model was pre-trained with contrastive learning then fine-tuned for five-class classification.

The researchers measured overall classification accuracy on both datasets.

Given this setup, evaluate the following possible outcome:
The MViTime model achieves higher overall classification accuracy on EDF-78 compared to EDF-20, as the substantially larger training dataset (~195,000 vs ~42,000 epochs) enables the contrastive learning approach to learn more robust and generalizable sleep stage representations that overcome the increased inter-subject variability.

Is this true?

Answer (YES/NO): NO